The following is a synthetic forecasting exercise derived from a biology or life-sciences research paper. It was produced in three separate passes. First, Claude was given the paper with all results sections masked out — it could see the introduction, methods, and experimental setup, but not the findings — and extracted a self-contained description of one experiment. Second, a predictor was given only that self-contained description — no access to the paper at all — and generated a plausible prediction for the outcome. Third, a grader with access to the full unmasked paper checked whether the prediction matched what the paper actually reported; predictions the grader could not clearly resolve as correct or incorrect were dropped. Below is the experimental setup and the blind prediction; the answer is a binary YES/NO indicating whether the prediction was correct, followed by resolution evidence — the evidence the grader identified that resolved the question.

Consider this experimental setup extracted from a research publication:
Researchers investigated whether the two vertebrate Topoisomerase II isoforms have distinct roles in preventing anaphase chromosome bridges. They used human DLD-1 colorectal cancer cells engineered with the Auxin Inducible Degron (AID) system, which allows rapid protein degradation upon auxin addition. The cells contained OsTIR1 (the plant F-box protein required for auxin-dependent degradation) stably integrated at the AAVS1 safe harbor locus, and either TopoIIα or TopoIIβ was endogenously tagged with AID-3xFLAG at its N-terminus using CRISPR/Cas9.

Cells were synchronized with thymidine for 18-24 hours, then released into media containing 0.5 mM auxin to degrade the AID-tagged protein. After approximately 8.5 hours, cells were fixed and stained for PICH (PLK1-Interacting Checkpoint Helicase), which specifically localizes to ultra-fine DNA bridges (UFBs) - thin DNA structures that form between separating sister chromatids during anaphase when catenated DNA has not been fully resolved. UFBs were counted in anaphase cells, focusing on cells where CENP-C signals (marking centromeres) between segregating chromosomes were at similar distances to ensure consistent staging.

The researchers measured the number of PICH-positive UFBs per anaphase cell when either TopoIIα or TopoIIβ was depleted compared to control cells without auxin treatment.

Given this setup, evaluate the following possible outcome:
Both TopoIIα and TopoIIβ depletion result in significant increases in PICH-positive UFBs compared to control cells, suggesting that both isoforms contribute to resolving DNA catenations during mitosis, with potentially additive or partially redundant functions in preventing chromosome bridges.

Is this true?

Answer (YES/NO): NO